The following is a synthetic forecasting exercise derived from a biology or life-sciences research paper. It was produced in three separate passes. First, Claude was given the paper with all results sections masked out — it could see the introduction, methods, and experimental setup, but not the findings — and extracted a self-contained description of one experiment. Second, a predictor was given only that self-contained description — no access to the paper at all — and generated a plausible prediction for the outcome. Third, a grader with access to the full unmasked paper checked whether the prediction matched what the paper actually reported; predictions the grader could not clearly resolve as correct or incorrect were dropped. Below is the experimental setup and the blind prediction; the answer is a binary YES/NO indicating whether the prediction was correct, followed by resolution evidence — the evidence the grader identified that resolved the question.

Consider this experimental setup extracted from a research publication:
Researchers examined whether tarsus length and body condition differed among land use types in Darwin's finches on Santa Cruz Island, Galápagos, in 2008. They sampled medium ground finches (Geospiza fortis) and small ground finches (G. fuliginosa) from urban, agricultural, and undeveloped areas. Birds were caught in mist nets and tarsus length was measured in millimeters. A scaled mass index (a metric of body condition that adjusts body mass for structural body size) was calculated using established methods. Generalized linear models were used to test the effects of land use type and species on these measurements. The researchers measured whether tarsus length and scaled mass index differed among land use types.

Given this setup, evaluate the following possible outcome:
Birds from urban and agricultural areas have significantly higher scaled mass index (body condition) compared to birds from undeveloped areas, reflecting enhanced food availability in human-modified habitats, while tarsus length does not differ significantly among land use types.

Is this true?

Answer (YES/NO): NO